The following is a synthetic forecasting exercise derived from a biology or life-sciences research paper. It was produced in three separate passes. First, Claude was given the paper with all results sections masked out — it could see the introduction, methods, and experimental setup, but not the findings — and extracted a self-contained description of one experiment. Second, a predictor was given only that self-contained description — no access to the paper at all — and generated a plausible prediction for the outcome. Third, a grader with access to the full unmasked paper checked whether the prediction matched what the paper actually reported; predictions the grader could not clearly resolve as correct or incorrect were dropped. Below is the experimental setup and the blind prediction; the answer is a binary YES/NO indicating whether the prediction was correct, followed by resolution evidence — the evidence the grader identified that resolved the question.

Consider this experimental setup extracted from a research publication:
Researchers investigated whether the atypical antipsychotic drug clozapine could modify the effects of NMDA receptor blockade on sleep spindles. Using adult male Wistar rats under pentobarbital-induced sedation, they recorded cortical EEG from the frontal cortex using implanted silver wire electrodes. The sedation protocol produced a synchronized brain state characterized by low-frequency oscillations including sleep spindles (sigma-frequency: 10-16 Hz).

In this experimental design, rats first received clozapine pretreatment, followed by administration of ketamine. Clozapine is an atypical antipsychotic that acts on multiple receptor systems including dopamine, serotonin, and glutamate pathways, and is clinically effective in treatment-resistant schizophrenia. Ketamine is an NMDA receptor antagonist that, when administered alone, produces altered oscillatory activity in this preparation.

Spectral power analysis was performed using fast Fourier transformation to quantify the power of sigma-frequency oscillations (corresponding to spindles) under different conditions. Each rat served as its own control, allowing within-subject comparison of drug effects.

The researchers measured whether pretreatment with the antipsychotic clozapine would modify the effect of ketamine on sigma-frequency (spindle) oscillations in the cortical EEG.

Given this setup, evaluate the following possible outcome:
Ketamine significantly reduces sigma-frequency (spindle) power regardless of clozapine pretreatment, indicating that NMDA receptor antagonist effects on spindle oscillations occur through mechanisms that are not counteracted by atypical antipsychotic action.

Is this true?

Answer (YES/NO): NO